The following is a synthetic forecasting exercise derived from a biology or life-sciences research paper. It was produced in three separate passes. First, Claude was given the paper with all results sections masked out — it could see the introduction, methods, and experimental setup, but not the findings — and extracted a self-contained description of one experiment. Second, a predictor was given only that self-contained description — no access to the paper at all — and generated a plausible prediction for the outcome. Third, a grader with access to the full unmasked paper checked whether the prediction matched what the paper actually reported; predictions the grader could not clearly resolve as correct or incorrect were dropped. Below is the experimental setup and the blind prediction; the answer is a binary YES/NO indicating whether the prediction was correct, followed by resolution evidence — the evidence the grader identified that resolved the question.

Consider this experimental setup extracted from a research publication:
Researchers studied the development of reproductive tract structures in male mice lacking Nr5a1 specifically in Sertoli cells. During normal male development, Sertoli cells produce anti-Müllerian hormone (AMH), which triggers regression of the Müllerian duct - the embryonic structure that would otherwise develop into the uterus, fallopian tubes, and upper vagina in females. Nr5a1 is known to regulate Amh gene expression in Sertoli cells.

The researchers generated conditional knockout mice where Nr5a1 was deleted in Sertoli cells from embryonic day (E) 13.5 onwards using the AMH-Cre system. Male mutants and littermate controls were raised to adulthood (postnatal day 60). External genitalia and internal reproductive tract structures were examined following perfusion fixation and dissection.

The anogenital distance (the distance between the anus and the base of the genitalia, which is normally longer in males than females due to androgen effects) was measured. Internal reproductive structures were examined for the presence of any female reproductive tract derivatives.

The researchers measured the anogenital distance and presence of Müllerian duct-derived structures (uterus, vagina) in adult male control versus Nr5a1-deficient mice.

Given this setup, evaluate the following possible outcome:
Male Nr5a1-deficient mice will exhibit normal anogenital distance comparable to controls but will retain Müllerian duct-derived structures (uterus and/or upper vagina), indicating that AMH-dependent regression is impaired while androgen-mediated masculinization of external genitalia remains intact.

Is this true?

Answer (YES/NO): NO